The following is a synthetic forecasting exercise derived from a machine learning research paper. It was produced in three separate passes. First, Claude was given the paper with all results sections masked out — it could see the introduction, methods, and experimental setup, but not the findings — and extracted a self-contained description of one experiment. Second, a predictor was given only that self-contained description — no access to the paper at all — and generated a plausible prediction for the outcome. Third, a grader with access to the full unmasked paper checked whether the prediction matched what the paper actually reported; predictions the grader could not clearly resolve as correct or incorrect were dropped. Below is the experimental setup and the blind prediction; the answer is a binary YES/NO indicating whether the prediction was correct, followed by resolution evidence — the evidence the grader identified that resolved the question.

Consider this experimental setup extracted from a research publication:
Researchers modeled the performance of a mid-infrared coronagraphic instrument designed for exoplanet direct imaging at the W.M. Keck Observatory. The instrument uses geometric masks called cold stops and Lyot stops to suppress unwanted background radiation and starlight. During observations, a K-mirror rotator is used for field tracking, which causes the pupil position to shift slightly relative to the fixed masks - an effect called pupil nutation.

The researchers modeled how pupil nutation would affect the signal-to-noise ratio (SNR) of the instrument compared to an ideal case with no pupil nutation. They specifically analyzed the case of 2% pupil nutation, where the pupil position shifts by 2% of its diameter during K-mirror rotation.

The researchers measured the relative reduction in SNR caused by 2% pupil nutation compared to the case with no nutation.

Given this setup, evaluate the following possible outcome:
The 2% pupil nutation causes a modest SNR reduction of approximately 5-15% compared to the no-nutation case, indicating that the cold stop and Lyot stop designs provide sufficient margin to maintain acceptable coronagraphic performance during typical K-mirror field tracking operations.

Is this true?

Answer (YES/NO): YES